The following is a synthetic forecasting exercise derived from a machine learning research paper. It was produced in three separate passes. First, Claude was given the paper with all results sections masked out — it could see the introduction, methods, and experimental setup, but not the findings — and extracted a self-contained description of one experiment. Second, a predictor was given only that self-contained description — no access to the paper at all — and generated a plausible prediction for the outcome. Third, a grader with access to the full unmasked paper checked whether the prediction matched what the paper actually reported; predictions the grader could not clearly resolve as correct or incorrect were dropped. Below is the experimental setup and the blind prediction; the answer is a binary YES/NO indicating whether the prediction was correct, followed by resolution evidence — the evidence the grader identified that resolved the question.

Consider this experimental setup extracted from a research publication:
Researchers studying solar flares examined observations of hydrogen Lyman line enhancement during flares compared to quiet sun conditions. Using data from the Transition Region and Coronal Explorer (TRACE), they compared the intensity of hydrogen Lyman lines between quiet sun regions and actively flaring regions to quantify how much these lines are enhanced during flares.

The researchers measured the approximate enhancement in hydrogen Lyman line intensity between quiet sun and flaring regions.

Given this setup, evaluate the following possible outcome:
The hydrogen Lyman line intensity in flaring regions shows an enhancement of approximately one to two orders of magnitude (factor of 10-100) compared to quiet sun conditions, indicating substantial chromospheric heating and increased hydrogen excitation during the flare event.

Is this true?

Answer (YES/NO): YES